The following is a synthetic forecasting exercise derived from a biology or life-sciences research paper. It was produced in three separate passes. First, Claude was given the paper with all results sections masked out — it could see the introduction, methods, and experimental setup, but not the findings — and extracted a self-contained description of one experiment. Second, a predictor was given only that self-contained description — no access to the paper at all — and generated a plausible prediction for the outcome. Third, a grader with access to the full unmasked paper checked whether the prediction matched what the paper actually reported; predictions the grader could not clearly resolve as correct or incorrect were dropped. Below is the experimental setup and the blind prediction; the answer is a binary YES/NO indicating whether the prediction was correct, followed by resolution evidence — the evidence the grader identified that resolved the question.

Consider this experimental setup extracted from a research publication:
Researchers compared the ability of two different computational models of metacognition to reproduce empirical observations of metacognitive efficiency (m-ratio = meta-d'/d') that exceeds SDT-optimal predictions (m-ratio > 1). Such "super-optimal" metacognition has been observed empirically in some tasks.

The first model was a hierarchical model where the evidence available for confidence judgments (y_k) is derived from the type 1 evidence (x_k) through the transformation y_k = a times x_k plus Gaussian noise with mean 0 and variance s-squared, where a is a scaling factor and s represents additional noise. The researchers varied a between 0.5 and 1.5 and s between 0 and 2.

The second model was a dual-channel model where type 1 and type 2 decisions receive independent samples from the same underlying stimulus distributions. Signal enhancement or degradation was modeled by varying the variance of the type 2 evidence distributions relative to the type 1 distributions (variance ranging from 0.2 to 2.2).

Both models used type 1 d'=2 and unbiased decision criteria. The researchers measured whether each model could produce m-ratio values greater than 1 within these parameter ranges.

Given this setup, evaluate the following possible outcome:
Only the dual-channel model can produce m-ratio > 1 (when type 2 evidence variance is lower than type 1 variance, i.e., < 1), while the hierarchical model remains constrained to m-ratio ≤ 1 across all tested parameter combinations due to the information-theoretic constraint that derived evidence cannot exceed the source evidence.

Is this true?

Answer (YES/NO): YES